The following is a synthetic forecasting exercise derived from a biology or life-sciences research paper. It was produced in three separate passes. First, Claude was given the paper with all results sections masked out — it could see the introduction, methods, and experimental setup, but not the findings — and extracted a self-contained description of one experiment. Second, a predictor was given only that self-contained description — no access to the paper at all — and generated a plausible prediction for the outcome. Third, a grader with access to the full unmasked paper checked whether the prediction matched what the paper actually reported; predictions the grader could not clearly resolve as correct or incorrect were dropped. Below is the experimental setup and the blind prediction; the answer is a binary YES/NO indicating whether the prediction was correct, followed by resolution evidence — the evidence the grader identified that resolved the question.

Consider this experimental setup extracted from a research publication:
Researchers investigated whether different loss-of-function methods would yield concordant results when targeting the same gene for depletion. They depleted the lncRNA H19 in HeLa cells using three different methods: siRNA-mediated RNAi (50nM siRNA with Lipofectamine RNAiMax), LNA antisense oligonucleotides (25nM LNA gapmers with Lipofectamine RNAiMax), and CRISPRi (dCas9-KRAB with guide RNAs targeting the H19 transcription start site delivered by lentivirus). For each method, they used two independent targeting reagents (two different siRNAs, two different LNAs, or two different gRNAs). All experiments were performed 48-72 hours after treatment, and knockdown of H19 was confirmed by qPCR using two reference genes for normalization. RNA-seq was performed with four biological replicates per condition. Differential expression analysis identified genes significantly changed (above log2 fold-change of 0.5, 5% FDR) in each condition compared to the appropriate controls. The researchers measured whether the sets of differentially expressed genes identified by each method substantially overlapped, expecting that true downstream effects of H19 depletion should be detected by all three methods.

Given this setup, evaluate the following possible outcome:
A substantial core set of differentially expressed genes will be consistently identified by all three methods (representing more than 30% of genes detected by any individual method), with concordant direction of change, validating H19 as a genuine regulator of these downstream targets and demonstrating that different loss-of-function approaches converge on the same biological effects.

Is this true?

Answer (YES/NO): NO